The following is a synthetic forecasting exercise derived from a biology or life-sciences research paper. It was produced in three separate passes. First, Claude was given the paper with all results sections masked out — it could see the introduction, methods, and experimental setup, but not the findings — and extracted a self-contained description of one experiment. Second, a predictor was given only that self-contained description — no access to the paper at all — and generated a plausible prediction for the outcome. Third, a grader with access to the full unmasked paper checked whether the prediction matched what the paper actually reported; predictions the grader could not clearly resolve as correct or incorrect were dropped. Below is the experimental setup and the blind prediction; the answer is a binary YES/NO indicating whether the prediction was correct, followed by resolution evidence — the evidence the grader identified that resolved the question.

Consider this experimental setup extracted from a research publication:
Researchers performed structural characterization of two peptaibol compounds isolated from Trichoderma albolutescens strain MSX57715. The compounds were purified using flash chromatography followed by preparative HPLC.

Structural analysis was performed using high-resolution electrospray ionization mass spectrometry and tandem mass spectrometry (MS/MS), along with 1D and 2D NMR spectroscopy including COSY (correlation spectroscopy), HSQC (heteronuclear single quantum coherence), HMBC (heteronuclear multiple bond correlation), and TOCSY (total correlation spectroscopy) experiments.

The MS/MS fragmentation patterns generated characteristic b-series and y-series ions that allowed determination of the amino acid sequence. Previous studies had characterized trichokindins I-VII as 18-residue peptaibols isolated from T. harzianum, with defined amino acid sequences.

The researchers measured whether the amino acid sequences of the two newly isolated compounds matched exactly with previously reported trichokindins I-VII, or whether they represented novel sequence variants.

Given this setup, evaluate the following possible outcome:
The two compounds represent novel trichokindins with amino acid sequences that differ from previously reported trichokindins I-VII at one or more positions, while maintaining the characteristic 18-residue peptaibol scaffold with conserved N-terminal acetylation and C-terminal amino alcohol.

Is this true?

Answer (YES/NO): YES